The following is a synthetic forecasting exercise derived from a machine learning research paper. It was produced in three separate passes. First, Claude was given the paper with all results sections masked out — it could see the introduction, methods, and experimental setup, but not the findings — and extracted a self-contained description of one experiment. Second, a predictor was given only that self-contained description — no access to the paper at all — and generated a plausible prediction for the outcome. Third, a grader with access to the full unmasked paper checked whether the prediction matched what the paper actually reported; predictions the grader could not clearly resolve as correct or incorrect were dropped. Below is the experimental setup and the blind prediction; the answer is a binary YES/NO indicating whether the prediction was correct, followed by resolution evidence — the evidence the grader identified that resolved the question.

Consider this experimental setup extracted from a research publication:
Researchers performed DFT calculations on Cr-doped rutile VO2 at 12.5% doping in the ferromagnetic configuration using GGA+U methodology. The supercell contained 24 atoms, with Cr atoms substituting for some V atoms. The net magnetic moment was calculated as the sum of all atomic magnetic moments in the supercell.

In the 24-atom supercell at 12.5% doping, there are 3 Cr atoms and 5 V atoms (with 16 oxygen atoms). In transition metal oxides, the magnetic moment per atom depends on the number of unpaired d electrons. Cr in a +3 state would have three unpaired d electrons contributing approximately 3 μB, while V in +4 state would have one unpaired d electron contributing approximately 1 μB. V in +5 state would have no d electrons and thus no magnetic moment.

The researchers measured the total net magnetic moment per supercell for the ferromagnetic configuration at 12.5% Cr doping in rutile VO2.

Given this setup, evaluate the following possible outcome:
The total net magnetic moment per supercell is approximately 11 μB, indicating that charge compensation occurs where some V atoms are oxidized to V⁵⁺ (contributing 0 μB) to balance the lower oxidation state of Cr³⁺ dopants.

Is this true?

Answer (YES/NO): NO